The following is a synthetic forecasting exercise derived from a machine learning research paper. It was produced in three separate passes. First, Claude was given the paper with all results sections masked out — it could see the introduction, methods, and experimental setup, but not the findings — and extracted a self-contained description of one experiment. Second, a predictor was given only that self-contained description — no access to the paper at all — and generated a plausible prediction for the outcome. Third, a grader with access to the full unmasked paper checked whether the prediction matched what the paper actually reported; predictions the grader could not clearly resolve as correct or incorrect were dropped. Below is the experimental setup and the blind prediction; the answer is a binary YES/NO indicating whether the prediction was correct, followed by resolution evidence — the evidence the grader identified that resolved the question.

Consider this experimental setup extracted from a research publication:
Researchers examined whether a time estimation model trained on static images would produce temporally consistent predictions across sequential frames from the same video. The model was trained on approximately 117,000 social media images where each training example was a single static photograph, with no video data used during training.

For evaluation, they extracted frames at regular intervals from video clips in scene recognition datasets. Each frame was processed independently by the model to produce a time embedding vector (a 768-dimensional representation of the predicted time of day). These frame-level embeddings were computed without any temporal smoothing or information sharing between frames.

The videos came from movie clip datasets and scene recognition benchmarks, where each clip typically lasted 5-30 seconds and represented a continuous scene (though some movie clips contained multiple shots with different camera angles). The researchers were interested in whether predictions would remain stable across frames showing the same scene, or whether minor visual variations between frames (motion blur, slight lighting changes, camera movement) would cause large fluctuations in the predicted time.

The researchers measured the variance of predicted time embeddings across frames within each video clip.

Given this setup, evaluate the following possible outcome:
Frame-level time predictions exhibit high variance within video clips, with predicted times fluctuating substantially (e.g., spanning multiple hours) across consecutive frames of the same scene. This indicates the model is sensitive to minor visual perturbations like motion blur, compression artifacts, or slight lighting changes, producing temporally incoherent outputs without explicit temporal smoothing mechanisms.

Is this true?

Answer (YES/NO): NO